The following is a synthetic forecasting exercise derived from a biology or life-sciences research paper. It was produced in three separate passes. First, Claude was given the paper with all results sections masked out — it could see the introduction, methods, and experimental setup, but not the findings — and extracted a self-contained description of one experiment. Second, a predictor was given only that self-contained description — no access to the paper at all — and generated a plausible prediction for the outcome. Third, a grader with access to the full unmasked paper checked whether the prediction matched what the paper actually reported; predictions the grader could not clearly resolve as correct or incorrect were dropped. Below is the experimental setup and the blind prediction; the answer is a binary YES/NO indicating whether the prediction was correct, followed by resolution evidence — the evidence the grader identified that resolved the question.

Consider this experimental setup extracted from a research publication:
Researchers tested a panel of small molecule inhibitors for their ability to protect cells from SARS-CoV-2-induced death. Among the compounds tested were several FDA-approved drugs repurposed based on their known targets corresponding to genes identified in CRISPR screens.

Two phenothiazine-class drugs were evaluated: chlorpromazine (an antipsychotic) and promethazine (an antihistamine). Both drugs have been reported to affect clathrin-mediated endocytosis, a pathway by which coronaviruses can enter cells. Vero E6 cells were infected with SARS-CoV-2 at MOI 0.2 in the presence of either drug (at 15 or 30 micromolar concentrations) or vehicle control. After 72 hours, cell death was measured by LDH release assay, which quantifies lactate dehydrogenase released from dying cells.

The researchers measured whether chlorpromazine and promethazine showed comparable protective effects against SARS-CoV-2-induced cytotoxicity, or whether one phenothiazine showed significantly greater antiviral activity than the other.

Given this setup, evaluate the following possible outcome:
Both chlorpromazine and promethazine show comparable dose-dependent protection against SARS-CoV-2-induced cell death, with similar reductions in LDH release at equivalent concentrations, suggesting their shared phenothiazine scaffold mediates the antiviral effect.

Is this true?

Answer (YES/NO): NO